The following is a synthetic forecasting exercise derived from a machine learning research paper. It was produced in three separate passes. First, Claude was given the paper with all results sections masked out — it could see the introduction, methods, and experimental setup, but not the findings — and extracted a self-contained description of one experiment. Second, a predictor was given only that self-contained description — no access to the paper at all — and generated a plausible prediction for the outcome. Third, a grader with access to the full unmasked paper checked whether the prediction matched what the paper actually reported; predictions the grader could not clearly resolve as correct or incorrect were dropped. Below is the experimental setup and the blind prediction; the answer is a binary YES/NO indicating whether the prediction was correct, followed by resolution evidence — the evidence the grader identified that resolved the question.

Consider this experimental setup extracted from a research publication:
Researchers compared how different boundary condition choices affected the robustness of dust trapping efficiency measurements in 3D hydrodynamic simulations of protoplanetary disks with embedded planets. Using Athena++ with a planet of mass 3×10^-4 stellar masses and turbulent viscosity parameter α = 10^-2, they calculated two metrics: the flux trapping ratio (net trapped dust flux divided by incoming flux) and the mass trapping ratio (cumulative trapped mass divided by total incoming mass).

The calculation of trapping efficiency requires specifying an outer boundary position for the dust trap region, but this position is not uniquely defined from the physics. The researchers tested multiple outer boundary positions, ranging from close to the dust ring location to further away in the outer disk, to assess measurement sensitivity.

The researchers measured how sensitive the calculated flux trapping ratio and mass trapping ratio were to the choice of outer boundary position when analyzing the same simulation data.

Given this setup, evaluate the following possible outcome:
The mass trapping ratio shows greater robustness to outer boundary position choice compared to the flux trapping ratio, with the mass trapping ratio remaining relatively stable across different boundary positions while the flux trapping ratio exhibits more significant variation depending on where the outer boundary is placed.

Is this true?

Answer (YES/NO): NO